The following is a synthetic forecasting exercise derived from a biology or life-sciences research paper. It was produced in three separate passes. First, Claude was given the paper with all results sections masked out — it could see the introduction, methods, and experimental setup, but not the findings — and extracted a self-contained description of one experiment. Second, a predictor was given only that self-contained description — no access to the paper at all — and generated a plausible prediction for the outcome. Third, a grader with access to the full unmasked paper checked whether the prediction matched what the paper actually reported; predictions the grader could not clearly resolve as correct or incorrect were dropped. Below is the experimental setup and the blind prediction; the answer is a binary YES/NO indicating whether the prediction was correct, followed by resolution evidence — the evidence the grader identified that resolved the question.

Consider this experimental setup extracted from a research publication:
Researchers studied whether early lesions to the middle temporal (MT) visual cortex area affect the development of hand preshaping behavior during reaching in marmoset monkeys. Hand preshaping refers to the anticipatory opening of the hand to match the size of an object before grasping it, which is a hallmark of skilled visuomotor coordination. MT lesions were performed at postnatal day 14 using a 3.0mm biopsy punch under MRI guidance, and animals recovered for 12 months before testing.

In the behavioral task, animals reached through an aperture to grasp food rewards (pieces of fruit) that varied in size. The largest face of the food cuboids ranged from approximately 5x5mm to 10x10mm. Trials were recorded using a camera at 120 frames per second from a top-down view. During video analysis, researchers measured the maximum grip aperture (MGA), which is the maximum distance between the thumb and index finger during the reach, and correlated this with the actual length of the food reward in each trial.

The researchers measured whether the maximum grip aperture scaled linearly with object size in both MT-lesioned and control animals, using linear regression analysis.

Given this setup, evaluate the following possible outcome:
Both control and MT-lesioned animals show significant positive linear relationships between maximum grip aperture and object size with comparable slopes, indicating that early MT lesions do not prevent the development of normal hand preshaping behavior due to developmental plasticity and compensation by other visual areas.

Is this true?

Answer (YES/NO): NO